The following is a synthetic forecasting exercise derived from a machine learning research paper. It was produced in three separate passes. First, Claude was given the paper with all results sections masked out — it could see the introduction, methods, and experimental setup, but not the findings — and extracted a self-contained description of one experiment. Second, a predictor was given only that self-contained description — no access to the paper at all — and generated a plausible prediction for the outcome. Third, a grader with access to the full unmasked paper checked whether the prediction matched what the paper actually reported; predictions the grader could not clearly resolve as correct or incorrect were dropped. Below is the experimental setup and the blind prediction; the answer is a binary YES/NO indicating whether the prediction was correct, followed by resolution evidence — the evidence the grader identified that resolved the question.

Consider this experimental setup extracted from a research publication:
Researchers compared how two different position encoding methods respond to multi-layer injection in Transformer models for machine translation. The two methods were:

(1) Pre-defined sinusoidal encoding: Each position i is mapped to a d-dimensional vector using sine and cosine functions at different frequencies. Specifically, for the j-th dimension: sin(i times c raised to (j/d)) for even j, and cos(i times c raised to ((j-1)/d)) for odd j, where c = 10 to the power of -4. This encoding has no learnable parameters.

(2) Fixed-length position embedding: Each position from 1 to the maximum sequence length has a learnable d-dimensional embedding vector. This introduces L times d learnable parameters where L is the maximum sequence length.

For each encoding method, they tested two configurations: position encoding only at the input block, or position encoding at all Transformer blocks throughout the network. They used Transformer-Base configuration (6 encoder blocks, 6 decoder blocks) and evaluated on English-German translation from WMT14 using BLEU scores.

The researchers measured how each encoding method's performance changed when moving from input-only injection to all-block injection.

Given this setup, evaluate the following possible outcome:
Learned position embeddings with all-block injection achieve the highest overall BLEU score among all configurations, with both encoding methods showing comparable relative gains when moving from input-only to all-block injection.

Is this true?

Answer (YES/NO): NO